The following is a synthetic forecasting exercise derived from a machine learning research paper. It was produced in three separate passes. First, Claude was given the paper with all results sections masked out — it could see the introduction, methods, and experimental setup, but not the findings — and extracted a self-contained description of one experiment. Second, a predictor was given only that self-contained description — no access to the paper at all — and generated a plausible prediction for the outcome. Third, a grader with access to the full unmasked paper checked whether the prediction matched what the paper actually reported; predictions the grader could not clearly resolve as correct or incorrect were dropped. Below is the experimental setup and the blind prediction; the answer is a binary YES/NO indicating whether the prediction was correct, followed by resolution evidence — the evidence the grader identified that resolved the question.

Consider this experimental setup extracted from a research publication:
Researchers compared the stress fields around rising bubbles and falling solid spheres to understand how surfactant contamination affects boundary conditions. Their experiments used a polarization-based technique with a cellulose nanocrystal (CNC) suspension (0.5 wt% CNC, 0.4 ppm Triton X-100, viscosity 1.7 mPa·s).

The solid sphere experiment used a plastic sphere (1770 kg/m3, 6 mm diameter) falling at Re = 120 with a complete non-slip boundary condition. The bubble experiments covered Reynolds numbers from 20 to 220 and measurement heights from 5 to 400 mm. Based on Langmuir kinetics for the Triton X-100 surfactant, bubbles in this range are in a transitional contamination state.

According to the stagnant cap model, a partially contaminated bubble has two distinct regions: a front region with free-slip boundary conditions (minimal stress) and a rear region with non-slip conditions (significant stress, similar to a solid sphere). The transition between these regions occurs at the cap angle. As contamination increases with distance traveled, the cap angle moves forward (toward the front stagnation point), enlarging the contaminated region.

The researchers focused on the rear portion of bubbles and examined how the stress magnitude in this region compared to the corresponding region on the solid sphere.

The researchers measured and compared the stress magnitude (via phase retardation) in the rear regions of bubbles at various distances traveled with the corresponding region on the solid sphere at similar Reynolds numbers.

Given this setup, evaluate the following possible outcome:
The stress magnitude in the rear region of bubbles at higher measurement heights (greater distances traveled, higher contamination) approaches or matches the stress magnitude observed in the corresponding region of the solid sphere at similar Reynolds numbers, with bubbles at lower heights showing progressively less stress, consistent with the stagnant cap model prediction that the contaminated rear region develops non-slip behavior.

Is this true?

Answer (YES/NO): YES